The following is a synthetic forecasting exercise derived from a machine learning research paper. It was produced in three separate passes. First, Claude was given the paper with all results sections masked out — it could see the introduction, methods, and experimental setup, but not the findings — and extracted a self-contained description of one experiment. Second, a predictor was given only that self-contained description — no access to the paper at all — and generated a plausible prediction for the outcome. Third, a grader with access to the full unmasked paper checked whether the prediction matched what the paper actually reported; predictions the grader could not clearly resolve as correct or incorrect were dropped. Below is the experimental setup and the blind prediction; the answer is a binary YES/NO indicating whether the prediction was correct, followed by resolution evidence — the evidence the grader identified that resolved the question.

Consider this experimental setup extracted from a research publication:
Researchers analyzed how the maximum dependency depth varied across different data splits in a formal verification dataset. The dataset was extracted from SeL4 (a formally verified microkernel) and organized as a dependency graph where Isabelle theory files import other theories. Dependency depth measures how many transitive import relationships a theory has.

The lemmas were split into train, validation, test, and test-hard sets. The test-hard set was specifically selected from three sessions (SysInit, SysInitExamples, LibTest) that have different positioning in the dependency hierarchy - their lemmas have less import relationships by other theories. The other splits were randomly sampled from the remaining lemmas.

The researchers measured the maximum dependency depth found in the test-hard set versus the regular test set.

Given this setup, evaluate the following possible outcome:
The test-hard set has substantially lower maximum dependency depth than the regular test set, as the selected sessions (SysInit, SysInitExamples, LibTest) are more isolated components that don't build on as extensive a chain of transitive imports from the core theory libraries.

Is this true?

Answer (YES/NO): YES